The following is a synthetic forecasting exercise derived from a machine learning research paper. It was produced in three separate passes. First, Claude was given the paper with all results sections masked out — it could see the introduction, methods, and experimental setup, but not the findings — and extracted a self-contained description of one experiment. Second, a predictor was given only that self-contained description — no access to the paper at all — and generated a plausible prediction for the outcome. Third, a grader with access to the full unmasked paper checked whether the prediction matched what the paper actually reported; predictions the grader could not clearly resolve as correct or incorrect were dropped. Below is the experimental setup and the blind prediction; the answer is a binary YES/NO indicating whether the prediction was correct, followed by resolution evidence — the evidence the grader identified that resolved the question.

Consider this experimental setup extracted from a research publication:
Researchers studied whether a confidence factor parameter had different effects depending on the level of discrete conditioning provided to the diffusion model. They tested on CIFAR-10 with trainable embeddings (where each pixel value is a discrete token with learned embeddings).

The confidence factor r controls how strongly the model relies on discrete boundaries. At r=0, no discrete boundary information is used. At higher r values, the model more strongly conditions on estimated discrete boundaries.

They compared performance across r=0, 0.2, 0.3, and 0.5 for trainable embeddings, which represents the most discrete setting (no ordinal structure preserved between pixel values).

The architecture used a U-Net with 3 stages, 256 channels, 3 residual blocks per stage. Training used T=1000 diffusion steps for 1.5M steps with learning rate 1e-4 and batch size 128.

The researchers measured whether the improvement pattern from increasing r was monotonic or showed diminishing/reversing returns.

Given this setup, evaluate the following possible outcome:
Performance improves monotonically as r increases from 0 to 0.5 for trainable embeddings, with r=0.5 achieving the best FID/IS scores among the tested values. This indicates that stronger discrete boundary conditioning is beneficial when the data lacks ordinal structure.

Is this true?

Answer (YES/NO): YES